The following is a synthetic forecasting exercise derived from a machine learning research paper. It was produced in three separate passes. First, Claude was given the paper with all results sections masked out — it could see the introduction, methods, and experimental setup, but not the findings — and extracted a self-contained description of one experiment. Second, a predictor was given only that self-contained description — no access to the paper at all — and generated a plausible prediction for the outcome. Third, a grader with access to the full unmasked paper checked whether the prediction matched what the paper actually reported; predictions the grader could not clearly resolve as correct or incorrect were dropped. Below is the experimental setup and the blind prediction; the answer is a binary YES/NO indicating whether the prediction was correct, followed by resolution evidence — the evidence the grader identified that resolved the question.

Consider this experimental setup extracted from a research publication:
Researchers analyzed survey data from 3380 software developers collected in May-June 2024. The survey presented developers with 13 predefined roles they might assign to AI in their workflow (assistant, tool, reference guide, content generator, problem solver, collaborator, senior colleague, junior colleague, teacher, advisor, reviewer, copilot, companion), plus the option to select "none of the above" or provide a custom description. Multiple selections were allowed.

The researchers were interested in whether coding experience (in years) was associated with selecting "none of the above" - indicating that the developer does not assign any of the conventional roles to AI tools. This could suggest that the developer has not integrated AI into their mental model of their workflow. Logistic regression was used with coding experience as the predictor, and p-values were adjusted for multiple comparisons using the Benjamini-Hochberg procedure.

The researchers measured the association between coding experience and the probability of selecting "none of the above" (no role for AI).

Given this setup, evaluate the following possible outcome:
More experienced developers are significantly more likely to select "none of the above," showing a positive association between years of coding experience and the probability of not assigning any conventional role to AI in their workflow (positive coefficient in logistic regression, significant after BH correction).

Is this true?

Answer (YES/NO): YES